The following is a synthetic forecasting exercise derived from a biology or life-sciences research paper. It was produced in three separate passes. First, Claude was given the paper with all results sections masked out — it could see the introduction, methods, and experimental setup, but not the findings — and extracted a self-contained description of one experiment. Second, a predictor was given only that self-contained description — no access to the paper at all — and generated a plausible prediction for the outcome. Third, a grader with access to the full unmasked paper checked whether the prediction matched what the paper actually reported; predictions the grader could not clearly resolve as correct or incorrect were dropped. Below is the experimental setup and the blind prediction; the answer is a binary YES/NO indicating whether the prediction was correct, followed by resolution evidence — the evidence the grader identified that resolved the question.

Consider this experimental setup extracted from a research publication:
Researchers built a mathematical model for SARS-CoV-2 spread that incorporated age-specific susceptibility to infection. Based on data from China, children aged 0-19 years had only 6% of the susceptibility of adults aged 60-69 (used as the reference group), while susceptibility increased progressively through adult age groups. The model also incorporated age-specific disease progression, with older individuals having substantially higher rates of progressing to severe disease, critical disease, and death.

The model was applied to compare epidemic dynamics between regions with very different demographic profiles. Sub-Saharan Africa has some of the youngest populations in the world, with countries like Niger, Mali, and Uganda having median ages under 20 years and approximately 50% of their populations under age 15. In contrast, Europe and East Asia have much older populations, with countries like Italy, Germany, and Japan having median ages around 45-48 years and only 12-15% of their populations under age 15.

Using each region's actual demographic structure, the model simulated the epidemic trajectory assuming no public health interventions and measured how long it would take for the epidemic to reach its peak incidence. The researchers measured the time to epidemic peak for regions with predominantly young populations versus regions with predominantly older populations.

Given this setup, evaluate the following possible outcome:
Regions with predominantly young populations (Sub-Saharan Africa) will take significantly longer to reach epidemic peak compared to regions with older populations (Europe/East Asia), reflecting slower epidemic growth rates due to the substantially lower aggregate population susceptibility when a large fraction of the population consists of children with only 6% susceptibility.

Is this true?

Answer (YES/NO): YES